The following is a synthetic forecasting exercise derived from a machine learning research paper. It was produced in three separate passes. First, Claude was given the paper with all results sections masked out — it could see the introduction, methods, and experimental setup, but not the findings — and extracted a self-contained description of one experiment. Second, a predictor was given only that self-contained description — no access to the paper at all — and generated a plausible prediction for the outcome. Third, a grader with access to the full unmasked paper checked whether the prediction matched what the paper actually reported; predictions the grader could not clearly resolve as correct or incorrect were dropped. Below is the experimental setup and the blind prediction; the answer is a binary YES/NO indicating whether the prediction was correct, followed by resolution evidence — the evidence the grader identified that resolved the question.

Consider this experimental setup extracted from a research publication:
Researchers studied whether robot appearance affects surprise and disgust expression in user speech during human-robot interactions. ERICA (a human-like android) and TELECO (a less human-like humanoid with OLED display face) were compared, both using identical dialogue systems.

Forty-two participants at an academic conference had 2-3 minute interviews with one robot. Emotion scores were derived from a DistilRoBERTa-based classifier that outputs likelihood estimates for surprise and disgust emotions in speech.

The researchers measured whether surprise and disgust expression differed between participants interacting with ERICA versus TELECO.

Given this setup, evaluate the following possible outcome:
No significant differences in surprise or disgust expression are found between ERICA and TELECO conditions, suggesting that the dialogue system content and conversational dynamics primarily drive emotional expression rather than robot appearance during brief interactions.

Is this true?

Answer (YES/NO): YES